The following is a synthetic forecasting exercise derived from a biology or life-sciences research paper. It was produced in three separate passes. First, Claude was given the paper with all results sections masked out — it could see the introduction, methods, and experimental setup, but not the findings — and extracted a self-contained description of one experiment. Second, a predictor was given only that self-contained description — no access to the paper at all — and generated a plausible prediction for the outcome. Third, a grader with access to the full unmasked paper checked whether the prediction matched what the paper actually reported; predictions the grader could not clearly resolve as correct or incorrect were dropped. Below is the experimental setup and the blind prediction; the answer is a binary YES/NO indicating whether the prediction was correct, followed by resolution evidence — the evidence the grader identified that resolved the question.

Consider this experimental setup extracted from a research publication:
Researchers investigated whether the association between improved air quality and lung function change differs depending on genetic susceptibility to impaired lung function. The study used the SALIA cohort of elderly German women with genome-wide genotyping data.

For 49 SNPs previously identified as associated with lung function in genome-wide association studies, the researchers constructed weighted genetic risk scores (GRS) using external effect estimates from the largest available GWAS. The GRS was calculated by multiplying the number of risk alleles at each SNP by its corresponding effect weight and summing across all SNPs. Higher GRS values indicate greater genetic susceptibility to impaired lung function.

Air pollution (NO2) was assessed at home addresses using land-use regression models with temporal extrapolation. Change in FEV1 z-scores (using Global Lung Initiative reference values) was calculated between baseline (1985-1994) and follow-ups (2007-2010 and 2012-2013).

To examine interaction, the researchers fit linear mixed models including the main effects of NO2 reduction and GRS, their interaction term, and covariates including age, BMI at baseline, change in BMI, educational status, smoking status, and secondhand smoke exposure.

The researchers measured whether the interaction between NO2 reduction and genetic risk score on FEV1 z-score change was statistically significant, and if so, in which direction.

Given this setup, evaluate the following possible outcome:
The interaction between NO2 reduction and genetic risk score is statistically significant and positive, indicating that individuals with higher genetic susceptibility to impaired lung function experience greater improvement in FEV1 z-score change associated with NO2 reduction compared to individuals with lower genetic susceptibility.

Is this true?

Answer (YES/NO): NO